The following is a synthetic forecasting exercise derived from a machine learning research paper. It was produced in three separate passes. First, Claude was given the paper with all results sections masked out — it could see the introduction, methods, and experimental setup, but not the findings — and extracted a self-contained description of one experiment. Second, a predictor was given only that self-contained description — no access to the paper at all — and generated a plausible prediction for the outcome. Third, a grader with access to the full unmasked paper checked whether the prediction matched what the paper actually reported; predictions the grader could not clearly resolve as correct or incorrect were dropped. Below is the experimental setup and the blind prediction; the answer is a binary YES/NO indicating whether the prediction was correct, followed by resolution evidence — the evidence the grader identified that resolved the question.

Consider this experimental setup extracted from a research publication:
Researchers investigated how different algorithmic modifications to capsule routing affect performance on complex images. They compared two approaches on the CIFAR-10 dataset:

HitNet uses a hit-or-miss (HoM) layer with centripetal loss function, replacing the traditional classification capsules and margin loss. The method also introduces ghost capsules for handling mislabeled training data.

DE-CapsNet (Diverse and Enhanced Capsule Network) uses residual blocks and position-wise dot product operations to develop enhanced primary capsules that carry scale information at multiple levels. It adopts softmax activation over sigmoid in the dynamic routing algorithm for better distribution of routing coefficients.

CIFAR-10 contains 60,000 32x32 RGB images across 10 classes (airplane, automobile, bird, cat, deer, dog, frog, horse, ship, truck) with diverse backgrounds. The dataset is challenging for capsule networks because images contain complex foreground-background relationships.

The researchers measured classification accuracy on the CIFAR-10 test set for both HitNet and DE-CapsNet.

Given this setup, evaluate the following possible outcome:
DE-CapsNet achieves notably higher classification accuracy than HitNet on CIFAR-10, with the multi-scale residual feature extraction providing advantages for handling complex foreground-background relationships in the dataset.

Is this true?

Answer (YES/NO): YES